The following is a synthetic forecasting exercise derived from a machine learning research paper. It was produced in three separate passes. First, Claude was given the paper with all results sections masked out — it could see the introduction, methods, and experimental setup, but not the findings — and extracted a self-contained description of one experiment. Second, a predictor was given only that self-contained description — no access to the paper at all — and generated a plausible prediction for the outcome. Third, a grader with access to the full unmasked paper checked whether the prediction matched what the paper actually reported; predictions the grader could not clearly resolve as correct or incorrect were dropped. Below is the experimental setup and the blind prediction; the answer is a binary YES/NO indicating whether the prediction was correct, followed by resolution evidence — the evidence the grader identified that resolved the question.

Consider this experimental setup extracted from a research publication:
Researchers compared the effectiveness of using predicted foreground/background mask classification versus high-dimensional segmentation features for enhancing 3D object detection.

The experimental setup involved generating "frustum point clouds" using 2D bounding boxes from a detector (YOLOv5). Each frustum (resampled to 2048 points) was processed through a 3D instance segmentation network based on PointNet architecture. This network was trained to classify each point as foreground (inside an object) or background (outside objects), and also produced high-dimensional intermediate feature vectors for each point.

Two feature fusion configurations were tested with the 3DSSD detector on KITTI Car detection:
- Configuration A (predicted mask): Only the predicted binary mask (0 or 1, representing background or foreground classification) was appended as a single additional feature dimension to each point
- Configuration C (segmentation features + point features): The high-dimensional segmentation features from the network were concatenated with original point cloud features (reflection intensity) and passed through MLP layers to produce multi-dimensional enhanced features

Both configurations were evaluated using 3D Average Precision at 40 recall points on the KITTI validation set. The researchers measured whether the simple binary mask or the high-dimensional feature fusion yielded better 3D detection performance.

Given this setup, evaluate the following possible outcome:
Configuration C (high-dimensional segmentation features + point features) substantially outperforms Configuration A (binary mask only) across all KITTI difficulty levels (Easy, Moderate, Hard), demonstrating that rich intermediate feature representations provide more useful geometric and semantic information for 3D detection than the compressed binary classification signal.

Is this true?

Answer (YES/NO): NO